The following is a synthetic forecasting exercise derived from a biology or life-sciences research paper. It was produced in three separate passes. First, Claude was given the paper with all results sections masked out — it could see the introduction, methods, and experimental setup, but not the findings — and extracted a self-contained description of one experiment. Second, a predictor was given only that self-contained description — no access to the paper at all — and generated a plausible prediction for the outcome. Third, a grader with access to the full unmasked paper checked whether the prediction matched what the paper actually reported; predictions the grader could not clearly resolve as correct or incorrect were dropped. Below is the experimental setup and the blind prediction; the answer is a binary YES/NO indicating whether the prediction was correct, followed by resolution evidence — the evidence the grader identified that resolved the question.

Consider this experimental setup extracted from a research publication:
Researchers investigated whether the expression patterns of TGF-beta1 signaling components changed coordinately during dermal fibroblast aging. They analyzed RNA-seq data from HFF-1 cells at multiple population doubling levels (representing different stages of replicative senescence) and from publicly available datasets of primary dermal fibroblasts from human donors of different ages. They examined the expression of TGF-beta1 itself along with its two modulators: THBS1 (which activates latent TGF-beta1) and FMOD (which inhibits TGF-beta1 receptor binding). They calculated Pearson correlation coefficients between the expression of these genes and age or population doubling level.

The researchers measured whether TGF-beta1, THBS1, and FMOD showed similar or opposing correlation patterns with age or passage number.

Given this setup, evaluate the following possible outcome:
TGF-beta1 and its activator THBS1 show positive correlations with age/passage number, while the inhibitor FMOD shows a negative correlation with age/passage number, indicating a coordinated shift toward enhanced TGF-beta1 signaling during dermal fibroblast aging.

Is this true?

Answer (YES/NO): NO